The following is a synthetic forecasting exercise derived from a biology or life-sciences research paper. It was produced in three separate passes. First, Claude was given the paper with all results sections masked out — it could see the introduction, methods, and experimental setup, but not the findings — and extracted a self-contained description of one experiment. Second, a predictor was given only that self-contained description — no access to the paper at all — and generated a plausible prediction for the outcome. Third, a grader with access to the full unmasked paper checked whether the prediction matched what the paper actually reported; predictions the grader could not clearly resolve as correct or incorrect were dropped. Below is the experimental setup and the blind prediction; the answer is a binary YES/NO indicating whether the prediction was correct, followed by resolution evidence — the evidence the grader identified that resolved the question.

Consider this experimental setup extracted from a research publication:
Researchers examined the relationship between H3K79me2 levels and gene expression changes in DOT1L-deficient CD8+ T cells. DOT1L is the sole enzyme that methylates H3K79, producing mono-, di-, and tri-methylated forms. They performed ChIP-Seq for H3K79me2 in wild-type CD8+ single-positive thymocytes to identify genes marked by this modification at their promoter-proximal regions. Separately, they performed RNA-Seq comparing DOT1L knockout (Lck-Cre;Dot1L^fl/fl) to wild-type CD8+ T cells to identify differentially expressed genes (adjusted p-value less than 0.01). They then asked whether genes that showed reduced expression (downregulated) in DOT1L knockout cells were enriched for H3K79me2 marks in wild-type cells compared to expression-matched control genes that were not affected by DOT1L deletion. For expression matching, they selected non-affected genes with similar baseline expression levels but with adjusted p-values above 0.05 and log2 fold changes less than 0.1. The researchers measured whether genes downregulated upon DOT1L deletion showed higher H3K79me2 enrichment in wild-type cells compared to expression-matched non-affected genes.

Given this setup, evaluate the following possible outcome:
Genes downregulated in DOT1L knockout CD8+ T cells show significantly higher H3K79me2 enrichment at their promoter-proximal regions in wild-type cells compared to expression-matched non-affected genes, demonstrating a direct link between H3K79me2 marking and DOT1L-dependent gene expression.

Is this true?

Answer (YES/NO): NO